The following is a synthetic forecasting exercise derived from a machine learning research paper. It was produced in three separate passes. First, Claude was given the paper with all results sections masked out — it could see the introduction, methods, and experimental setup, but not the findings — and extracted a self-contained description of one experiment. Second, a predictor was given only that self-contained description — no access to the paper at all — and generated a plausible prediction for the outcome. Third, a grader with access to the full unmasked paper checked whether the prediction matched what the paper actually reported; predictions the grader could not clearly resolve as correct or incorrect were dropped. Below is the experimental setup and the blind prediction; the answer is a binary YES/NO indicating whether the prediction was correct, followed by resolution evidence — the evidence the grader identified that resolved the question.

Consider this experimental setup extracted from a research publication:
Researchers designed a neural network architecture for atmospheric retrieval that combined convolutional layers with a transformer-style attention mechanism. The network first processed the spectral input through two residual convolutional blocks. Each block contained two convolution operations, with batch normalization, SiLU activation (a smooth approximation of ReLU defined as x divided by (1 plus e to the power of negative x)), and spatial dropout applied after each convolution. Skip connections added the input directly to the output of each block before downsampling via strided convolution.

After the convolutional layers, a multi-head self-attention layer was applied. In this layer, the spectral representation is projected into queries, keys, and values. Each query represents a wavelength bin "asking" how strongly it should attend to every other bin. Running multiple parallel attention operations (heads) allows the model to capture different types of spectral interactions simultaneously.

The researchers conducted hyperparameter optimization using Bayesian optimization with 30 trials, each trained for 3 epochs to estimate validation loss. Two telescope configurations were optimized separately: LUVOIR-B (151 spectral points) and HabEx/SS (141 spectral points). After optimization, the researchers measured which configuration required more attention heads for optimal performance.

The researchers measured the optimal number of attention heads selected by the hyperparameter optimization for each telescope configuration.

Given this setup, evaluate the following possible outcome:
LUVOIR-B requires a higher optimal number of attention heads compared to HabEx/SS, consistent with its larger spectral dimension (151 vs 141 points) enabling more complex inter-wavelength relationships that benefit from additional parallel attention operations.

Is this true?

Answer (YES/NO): NO